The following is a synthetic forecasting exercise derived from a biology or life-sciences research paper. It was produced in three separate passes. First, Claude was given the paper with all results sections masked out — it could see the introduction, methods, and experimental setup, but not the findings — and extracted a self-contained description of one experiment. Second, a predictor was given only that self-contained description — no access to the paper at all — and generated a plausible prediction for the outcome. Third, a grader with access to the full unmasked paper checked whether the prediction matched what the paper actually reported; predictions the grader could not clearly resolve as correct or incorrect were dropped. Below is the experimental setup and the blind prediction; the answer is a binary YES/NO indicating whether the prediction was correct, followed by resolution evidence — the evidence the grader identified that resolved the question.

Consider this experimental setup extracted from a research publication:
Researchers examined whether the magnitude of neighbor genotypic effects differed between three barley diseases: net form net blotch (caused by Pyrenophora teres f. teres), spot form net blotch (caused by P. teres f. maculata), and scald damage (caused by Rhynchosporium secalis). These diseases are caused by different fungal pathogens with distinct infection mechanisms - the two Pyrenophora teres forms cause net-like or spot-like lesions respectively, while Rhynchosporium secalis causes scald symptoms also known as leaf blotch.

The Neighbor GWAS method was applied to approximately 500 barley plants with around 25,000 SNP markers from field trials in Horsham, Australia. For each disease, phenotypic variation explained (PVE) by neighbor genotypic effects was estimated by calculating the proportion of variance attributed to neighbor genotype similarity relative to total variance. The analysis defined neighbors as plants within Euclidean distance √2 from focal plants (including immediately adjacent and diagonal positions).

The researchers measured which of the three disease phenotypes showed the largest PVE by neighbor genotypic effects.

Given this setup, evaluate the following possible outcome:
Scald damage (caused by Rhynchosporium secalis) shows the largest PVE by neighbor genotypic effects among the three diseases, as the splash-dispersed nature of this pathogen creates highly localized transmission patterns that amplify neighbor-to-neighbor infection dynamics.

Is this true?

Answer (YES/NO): YES